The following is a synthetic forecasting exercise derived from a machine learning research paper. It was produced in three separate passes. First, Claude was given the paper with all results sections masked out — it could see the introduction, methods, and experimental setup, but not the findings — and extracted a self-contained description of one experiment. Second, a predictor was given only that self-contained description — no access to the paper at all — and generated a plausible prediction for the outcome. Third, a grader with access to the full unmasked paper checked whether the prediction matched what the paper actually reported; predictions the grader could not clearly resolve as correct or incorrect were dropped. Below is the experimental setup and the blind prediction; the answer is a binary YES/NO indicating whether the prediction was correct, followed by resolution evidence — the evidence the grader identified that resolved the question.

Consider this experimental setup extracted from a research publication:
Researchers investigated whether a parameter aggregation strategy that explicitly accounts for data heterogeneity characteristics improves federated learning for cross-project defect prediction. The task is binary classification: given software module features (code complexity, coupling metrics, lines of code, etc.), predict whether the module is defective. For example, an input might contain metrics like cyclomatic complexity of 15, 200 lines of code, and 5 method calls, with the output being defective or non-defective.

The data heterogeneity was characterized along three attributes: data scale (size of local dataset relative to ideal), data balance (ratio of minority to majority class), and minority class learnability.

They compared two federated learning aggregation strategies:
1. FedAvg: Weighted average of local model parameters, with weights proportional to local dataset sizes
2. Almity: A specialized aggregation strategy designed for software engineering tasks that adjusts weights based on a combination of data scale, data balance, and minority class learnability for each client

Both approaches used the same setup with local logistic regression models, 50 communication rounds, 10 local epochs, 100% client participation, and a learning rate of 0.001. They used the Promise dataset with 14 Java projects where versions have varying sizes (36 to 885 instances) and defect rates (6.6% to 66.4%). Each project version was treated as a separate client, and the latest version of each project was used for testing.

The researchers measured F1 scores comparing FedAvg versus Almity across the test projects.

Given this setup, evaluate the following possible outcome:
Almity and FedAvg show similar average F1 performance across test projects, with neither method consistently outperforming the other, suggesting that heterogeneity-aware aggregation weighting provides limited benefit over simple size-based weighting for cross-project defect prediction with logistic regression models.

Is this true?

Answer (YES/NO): YES